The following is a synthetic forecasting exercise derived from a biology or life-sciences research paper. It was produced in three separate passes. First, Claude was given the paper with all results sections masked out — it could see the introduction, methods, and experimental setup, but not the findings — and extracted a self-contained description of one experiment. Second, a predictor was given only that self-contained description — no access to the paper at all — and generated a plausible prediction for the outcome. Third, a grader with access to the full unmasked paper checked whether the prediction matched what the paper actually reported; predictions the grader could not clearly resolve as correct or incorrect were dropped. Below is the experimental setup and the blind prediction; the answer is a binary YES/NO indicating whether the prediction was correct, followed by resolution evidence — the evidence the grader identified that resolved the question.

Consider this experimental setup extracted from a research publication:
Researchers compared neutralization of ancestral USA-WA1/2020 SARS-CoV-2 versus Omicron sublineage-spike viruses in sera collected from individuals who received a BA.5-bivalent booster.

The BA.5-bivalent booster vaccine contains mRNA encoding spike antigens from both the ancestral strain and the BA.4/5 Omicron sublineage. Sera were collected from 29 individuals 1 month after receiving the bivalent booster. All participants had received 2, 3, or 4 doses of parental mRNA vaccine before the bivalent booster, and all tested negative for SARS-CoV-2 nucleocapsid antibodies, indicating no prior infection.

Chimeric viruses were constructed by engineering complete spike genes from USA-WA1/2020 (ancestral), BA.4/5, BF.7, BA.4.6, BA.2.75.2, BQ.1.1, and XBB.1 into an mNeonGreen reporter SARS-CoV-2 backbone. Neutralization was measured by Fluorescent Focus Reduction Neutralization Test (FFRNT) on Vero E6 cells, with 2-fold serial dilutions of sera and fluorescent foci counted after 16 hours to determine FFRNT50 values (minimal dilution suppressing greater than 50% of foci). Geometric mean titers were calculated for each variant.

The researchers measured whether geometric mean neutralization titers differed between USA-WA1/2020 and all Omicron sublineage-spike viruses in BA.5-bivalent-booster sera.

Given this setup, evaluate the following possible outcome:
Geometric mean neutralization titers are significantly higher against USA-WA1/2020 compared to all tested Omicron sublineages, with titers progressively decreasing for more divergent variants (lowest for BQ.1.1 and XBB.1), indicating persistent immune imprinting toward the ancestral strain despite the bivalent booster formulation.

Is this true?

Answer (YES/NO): YES